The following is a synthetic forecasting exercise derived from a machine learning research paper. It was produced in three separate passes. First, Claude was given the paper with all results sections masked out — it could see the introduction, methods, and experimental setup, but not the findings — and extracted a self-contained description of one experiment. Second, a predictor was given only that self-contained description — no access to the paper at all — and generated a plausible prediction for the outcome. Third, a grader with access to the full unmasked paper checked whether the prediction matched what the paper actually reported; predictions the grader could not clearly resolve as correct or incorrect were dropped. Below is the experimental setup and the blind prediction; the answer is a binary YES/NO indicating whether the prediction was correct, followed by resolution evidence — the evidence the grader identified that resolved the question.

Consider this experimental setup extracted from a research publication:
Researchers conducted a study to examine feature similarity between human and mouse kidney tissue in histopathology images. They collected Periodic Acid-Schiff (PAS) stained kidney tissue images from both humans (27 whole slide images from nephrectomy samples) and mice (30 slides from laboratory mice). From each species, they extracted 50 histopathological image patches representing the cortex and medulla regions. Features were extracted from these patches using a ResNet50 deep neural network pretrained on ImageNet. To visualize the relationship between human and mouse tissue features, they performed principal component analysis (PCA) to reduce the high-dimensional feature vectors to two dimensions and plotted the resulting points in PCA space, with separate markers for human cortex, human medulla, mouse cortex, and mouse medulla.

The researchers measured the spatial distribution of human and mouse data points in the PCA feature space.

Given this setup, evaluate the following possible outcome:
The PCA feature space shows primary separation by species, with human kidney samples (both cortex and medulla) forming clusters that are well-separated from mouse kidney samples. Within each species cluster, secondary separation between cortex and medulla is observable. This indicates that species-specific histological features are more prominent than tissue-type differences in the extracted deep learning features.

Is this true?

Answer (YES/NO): NO